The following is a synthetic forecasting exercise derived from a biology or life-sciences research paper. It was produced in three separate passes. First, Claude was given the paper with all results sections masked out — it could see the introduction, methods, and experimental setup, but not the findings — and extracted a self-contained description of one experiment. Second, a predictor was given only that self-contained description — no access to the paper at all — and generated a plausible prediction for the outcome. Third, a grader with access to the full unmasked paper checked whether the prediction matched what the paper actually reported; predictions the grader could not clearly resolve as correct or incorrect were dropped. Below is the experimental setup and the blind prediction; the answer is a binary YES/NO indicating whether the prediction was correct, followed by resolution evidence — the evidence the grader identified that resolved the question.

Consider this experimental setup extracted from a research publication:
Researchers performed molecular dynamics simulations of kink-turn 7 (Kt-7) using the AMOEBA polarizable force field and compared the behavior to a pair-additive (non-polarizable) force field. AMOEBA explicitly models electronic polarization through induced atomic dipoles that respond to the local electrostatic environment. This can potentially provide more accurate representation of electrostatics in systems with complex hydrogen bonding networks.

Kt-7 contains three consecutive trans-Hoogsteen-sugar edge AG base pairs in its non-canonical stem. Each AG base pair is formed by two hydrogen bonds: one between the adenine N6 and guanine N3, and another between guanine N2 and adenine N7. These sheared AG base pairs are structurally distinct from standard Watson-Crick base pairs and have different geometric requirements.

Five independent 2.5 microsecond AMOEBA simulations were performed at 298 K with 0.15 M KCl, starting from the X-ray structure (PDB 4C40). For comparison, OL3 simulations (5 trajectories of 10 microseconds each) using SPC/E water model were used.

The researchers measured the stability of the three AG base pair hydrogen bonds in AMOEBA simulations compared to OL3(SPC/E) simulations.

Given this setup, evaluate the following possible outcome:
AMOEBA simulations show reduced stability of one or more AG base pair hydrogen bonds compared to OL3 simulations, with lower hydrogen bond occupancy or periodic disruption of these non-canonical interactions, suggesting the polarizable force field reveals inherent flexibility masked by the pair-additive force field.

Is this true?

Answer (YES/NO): NO